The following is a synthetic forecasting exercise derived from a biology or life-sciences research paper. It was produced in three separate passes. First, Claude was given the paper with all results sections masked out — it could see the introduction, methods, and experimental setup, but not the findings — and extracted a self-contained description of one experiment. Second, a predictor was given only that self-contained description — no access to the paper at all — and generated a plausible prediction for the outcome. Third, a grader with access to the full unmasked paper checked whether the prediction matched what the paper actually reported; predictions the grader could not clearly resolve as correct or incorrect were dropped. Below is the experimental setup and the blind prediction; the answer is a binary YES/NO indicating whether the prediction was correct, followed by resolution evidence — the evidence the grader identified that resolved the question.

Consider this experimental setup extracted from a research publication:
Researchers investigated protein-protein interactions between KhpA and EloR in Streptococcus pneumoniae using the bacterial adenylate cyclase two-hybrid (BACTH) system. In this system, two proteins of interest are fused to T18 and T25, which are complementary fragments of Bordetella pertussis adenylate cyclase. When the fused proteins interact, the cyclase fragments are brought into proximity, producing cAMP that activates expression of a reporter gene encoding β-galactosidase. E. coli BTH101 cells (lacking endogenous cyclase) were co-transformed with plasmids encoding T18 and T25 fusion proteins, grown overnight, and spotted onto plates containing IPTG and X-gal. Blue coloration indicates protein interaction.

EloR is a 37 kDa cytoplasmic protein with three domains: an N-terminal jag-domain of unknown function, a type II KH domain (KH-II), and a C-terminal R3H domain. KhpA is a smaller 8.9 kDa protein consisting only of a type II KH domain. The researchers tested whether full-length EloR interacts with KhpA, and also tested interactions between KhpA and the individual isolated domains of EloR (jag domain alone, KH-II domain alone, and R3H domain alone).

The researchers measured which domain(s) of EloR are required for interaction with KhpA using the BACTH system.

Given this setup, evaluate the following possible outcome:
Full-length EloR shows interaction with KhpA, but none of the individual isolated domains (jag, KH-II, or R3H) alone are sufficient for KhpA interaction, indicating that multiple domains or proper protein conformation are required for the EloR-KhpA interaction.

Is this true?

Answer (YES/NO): NO